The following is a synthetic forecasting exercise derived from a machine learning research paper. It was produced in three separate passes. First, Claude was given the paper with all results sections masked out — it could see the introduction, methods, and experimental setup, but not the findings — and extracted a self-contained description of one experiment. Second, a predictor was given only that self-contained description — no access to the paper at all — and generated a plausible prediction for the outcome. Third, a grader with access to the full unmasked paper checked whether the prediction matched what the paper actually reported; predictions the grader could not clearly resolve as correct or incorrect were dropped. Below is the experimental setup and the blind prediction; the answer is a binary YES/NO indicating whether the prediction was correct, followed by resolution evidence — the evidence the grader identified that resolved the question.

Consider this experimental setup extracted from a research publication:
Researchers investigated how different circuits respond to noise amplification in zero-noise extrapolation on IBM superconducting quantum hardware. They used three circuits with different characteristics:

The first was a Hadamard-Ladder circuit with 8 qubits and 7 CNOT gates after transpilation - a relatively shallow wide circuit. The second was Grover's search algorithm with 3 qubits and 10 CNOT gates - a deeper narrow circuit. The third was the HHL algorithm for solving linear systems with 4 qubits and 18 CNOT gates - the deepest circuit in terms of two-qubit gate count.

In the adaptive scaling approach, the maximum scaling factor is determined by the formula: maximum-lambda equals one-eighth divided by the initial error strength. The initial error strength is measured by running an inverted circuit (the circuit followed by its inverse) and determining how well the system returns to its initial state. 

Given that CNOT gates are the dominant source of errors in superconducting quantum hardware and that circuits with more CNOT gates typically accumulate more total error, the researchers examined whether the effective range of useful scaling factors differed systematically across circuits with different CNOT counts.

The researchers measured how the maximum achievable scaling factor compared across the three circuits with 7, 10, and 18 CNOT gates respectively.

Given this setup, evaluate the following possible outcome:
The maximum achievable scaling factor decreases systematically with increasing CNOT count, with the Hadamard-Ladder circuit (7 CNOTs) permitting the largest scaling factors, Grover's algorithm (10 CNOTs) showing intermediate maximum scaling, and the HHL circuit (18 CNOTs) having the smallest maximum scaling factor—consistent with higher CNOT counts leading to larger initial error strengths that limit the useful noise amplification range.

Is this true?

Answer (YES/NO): NO